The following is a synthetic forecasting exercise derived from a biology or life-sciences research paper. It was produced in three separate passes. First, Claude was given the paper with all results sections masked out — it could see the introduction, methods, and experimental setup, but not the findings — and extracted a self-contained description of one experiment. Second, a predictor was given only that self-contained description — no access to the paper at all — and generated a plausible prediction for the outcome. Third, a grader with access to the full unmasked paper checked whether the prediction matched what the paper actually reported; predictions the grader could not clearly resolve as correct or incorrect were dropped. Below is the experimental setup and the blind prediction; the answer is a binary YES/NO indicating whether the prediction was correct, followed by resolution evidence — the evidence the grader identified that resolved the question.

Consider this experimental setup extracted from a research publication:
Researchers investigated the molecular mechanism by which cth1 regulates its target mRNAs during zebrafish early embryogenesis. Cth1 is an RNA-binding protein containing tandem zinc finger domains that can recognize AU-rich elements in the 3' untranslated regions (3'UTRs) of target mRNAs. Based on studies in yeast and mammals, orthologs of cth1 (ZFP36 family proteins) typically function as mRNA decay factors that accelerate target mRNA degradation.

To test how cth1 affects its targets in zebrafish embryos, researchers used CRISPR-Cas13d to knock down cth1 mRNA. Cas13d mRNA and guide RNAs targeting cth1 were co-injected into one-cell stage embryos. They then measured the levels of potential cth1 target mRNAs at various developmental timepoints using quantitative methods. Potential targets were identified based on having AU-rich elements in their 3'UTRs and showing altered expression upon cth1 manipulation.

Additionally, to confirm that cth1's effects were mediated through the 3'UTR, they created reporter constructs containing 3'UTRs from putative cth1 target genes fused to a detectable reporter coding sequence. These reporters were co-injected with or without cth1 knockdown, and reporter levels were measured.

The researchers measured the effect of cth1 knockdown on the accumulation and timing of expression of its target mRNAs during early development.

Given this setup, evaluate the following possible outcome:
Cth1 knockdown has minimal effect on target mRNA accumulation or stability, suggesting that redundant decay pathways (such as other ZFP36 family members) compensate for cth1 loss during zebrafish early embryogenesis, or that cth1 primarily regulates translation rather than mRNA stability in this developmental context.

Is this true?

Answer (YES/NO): NO